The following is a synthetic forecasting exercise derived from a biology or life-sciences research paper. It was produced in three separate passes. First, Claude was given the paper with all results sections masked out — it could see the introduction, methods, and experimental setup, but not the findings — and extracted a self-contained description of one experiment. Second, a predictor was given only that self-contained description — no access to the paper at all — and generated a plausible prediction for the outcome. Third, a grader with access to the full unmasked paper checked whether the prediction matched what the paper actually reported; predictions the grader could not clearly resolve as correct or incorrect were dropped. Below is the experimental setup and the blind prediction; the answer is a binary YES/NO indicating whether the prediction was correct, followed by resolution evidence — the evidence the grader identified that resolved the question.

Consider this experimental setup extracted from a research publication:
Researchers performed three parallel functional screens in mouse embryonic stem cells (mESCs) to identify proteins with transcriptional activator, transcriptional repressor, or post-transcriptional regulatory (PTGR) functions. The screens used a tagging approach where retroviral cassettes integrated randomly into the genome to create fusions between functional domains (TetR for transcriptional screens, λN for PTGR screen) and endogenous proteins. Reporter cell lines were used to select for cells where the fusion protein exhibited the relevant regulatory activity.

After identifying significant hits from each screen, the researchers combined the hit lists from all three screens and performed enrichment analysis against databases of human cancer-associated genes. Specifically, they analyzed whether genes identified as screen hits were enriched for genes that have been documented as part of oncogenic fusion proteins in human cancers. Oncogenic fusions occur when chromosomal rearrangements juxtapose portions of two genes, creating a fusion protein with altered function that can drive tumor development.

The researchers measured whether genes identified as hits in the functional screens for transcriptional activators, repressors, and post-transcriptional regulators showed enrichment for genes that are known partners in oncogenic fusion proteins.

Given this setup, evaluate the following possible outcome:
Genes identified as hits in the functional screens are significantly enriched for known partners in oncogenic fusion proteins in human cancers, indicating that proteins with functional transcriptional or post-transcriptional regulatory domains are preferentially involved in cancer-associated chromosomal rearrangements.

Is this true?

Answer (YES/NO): NO